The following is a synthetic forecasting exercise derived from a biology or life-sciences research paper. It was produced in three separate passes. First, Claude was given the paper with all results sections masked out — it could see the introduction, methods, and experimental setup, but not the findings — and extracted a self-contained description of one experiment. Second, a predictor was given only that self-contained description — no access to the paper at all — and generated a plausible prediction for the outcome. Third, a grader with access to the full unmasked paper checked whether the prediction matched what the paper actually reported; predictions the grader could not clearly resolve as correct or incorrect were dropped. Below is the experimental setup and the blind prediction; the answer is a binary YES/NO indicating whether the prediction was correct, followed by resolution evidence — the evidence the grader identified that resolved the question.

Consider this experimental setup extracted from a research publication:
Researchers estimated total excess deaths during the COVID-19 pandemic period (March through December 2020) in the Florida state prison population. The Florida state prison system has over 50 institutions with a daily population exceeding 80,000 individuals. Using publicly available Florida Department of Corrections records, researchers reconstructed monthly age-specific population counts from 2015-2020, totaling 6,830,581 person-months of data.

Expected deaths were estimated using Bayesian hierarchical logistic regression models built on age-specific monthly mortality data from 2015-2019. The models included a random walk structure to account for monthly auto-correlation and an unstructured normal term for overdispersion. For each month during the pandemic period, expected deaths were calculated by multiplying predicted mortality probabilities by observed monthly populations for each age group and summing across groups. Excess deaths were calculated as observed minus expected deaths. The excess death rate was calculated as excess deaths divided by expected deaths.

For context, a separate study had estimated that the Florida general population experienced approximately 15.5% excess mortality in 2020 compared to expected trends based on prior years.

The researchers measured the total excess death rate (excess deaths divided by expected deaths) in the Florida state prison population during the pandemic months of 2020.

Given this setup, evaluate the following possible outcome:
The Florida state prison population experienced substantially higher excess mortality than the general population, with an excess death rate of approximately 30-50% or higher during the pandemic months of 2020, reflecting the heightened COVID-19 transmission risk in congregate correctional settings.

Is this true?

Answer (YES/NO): YES